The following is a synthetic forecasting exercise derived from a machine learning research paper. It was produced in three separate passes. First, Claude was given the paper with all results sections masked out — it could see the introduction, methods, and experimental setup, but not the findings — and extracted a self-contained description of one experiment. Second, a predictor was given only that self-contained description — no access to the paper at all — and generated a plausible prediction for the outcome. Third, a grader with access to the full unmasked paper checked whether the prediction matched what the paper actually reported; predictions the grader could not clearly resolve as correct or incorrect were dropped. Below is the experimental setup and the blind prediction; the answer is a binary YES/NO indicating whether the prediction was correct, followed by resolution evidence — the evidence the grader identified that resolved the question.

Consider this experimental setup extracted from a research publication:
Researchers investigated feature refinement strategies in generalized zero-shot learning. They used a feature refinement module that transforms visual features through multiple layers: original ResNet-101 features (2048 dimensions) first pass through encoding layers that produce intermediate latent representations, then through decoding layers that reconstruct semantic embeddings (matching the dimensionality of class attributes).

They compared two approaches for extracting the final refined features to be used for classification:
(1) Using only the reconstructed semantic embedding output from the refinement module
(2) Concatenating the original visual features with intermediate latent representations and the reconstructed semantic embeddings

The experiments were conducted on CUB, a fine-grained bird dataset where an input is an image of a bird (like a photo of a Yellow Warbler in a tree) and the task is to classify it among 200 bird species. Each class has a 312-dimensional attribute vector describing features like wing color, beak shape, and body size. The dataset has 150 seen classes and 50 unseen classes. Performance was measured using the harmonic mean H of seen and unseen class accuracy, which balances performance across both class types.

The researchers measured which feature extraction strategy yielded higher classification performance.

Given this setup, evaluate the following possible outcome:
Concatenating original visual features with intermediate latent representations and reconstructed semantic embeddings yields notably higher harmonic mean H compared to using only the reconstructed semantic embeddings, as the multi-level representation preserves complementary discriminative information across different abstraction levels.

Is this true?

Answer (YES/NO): YES